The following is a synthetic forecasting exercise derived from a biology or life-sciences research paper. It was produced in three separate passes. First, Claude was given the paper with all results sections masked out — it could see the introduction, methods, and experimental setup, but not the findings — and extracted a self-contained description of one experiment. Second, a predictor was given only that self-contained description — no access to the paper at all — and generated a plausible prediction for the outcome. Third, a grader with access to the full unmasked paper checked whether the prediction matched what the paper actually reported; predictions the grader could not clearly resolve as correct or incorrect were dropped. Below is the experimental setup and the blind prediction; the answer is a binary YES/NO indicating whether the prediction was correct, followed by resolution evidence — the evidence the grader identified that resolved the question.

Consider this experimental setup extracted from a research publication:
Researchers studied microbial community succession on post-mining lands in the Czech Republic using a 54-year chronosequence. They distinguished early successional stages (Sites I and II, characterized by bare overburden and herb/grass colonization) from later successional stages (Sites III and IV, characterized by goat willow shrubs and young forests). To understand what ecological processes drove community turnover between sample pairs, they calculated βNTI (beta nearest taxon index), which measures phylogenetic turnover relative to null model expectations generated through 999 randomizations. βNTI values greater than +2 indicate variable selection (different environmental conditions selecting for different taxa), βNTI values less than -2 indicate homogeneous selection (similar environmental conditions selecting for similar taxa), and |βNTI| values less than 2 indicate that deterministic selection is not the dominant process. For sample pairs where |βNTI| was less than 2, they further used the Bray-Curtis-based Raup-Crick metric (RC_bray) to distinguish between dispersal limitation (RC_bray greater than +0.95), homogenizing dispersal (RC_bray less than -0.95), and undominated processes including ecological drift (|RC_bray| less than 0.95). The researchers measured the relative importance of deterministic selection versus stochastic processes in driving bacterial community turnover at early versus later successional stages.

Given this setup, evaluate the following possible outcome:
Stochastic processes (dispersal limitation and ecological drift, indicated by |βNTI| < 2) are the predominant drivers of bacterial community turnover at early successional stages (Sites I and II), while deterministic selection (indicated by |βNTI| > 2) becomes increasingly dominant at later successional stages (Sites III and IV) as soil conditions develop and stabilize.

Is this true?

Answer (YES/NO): NO